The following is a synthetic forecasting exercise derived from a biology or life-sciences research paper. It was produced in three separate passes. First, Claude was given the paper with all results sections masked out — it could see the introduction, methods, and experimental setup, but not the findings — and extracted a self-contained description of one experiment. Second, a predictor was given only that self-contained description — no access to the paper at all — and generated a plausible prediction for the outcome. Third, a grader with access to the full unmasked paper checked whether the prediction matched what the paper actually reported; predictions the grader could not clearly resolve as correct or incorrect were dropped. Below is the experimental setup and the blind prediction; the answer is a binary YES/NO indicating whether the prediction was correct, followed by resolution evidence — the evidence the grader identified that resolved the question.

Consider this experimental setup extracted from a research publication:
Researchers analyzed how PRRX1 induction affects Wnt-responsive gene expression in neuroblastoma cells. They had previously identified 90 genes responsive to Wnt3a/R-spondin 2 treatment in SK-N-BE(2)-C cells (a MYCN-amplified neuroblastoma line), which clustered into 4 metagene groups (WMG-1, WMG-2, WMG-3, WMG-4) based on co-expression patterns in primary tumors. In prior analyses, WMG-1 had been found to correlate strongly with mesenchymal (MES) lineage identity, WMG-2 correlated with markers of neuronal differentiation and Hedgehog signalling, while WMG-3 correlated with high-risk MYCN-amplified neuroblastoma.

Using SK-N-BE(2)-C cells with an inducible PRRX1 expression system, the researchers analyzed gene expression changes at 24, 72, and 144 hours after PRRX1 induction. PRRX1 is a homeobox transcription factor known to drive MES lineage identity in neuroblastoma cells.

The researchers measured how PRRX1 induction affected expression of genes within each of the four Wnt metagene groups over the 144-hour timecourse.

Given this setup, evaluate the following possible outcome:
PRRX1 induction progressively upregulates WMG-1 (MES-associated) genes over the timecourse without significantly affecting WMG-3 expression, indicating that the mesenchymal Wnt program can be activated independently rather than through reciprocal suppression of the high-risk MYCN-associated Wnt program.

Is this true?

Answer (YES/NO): NO